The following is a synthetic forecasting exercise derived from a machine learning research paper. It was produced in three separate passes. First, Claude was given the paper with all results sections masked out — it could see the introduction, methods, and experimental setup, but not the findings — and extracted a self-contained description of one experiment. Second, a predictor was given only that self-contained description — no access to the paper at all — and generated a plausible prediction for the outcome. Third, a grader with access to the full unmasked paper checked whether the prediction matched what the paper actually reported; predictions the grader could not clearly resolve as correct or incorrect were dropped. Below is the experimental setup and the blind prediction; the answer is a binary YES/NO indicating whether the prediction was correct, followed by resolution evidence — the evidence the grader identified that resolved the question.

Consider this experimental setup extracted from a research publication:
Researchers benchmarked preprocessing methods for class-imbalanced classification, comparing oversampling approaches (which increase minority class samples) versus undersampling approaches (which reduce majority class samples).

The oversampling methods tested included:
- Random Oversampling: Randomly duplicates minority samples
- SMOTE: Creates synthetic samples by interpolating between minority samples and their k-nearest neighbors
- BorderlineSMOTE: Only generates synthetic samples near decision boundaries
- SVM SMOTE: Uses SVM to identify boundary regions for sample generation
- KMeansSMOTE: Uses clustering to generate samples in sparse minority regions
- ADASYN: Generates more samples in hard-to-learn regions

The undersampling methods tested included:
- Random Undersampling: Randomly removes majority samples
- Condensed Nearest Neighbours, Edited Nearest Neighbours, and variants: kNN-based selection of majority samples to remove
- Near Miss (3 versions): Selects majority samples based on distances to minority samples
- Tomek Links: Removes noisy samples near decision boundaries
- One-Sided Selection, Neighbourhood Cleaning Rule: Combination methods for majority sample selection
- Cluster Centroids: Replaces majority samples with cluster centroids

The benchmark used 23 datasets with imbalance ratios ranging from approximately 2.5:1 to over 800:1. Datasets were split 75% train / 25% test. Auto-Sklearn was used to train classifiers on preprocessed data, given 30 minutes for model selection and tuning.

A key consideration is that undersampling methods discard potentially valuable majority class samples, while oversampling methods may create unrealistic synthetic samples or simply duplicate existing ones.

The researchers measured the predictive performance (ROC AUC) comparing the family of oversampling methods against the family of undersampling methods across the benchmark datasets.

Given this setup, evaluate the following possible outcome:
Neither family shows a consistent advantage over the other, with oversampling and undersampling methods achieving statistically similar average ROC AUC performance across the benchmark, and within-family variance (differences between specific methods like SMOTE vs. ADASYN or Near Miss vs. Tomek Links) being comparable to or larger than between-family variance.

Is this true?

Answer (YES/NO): NO